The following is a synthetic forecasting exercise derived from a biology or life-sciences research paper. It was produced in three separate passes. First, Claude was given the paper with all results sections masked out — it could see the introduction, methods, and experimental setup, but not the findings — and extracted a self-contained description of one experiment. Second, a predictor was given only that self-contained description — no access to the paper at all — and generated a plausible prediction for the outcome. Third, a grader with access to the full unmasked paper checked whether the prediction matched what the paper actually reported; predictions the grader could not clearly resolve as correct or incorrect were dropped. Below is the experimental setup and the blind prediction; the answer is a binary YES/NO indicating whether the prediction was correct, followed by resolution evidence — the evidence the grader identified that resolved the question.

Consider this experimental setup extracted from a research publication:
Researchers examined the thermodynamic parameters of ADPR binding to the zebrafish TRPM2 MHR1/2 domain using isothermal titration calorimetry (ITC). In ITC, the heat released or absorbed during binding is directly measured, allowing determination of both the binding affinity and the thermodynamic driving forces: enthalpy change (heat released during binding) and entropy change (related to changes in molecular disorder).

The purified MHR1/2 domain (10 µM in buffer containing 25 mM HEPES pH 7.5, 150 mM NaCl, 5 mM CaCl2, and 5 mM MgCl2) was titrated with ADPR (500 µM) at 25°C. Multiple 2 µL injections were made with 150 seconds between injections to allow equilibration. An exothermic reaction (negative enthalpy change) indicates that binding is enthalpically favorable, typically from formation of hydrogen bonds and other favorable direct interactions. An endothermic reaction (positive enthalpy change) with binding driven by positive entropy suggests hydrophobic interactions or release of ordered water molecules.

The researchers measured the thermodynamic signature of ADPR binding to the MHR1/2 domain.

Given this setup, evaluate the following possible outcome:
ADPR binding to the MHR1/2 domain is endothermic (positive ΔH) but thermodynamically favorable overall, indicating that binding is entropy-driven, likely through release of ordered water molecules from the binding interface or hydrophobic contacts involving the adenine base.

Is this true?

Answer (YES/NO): YES